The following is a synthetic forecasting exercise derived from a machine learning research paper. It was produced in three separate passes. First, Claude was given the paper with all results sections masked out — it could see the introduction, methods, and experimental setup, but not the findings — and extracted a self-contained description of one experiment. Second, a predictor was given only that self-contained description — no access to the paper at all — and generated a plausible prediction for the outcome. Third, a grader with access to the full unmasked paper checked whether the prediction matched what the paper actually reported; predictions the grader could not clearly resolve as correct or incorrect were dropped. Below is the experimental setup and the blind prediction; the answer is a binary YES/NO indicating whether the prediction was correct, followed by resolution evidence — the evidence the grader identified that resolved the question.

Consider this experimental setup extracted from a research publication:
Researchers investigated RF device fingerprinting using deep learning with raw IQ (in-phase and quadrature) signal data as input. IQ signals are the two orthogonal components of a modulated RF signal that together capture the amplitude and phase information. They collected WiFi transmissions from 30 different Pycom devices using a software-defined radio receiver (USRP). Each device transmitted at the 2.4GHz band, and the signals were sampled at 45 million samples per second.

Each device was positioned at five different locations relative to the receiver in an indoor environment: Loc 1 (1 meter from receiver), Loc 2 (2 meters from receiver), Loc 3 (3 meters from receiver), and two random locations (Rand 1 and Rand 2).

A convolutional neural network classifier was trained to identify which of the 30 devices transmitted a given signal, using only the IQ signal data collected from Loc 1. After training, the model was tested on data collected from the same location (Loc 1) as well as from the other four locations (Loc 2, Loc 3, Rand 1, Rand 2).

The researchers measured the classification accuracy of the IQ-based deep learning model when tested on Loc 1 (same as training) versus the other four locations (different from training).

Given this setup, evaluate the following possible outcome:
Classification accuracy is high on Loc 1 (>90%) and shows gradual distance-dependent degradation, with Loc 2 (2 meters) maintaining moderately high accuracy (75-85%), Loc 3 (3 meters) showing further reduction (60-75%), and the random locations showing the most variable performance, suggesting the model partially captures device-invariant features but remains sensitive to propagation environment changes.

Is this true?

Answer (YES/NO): NO